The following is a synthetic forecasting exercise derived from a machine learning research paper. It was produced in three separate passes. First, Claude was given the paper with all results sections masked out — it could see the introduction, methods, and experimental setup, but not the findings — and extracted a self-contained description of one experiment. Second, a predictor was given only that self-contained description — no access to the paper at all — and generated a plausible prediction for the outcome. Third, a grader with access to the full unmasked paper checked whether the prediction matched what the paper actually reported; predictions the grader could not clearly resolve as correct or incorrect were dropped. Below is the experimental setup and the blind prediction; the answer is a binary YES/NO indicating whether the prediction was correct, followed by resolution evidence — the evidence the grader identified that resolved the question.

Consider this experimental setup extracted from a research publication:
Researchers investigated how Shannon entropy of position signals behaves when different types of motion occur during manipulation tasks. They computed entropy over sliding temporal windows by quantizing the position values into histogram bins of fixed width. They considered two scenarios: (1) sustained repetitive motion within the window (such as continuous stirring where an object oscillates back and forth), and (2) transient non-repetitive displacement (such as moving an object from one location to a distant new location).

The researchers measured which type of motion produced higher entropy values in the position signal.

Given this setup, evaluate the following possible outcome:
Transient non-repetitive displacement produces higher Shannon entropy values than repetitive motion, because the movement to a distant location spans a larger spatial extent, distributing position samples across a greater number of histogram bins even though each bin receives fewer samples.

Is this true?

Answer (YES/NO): YES